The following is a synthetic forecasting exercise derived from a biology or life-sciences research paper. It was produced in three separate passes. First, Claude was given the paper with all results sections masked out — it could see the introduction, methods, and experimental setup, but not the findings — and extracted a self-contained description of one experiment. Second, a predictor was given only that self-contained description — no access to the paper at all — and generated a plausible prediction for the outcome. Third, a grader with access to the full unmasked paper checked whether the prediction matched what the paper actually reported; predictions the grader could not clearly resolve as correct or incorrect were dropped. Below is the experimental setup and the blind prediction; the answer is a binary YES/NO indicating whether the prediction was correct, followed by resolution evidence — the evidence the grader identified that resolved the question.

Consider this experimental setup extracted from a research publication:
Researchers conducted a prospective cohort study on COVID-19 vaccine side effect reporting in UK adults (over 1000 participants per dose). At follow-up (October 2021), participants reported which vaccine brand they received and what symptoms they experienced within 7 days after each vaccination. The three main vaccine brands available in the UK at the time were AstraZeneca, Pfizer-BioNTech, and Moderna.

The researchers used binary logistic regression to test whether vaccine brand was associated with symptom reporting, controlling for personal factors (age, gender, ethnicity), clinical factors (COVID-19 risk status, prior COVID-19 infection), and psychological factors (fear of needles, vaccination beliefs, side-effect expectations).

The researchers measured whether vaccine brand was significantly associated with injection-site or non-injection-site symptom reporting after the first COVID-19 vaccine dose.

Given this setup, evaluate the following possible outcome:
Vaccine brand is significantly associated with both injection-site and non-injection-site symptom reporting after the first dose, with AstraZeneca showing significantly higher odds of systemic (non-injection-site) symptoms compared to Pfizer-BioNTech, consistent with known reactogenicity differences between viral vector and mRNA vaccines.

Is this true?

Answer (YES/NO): YES